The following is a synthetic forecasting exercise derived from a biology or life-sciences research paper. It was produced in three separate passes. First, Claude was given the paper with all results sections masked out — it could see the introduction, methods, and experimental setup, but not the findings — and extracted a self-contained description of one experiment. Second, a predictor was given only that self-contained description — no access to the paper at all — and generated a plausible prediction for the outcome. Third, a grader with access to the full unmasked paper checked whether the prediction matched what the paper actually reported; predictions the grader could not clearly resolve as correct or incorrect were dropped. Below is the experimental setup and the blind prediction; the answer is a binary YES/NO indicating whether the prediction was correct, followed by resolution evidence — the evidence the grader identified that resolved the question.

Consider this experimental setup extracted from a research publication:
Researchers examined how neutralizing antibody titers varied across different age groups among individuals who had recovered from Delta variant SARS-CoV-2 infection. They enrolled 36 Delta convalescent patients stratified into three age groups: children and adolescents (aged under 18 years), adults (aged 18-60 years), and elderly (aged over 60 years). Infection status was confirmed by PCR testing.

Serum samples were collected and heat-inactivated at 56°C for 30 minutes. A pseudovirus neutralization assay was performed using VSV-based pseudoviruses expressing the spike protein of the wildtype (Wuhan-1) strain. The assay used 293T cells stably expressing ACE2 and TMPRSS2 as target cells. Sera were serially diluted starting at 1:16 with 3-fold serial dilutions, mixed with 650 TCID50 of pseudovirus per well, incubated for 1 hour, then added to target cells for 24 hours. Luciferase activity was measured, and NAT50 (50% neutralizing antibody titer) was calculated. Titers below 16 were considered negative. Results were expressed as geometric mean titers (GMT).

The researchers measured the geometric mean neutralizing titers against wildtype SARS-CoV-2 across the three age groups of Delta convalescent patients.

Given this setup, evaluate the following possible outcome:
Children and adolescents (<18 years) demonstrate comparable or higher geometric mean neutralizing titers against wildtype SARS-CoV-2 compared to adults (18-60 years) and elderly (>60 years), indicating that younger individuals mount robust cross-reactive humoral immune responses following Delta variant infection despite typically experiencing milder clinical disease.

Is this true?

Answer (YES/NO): NO